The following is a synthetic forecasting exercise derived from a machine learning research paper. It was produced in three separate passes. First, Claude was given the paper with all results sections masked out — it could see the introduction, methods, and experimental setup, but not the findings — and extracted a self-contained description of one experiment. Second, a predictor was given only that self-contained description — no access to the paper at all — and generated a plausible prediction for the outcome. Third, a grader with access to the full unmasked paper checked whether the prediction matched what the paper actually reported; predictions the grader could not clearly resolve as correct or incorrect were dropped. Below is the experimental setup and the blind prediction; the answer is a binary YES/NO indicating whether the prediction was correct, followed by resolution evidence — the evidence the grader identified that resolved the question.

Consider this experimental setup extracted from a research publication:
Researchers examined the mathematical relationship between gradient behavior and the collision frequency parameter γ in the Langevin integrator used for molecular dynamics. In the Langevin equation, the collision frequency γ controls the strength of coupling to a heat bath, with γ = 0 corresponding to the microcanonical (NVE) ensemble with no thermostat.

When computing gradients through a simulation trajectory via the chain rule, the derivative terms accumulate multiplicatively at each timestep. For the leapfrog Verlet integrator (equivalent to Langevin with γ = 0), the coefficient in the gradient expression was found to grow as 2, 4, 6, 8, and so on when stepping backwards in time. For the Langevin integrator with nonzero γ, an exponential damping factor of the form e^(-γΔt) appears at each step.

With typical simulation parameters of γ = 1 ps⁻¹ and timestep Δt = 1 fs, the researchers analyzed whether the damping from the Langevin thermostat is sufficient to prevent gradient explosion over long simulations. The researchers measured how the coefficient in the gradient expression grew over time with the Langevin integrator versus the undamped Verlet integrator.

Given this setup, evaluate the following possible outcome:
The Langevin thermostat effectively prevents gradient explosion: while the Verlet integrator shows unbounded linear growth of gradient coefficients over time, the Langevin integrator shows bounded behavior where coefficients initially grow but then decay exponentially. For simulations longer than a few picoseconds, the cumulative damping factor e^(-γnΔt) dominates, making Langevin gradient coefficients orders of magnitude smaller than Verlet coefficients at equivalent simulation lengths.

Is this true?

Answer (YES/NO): NO